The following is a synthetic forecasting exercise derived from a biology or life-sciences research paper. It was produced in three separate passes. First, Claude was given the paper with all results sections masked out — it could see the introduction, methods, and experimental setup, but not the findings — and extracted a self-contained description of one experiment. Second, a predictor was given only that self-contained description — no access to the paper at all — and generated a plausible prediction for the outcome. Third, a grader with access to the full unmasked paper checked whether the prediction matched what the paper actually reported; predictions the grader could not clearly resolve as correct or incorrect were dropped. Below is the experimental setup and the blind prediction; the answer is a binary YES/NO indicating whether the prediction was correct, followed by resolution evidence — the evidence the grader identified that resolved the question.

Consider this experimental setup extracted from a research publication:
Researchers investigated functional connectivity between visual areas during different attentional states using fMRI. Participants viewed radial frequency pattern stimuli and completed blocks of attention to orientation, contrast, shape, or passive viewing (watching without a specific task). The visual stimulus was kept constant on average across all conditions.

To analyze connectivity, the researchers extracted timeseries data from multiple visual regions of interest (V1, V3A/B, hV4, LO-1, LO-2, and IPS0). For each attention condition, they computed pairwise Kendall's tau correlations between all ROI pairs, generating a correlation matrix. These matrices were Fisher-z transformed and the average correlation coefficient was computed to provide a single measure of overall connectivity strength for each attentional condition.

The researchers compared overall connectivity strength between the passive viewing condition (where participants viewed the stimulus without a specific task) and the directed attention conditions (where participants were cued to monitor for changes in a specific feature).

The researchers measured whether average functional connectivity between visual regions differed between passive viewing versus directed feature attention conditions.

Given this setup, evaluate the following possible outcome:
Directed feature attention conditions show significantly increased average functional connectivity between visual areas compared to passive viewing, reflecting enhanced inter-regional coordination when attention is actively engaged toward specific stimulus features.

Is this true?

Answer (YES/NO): NO